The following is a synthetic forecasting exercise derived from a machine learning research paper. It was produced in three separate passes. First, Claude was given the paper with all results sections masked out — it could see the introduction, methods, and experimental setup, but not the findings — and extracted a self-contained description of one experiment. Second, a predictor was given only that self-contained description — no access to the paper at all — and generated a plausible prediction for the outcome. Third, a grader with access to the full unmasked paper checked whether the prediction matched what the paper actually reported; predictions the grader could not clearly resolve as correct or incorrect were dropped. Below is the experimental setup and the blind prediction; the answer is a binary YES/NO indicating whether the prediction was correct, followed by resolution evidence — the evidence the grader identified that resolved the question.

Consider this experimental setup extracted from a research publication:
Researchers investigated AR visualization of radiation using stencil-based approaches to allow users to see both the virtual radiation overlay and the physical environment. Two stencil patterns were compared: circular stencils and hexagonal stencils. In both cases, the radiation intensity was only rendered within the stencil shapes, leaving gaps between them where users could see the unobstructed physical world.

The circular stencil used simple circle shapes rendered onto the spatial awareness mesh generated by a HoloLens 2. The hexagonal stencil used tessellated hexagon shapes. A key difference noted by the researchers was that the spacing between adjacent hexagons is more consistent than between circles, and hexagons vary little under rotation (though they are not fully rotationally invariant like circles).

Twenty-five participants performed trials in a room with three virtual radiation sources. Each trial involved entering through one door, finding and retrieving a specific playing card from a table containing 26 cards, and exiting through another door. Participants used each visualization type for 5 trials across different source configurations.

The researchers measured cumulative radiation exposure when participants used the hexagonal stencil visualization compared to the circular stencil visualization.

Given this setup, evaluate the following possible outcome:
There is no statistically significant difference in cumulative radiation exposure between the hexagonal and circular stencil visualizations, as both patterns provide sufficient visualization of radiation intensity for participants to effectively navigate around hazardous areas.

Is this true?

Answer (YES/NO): YES